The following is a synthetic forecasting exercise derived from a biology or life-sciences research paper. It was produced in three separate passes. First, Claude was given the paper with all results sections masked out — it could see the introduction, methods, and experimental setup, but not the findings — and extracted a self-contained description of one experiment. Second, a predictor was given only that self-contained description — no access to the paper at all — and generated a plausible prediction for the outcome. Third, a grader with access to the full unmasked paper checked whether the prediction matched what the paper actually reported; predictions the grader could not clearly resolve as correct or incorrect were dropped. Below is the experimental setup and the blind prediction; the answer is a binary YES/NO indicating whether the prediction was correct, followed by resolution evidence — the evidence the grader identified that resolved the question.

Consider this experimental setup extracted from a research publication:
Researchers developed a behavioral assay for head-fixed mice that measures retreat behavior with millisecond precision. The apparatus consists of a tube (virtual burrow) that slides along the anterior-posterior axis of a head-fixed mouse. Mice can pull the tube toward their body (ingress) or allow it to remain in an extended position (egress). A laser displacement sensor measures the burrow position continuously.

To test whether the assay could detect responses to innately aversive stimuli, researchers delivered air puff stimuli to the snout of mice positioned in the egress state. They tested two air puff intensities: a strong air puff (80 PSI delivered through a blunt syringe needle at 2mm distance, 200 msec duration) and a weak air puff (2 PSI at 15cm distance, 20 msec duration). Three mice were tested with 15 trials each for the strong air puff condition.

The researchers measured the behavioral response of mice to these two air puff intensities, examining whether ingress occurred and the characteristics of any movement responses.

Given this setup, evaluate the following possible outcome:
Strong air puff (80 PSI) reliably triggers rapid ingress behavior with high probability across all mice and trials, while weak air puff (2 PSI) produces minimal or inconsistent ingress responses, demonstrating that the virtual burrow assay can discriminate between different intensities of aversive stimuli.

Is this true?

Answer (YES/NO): YES